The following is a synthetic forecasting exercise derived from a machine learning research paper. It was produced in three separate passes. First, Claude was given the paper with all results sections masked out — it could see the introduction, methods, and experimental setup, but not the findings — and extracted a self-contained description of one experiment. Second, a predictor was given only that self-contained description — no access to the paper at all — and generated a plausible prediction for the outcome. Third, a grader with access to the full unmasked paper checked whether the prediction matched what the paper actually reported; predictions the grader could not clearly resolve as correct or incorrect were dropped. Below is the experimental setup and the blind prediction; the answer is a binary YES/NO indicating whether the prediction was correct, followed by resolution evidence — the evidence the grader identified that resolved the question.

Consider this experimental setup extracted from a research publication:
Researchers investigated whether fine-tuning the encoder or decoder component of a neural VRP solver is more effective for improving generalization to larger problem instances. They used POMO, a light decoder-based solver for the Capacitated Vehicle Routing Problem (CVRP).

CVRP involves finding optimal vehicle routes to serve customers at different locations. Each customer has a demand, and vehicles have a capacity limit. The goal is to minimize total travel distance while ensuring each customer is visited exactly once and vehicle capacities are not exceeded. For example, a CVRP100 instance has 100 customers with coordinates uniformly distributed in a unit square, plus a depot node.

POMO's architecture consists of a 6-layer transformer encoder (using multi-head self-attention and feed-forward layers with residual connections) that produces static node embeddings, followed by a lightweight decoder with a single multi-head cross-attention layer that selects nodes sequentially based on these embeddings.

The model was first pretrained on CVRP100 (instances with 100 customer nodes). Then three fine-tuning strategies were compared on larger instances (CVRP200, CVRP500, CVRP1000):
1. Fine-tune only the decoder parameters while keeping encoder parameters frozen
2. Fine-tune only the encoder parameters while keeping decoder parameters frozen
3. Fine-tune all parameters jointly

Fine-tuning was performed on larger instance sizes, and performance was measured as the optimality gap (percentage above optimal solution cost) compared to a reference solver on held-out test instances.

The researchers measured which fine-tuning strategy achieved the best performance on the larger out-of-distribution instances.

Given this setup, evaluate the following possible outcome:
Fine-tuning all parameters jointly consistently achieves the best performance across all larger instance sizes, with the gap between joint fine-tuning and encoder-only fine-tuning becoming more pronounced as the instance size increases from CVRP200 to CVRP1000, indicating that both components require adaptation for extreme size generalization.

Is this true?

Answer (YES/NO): NO